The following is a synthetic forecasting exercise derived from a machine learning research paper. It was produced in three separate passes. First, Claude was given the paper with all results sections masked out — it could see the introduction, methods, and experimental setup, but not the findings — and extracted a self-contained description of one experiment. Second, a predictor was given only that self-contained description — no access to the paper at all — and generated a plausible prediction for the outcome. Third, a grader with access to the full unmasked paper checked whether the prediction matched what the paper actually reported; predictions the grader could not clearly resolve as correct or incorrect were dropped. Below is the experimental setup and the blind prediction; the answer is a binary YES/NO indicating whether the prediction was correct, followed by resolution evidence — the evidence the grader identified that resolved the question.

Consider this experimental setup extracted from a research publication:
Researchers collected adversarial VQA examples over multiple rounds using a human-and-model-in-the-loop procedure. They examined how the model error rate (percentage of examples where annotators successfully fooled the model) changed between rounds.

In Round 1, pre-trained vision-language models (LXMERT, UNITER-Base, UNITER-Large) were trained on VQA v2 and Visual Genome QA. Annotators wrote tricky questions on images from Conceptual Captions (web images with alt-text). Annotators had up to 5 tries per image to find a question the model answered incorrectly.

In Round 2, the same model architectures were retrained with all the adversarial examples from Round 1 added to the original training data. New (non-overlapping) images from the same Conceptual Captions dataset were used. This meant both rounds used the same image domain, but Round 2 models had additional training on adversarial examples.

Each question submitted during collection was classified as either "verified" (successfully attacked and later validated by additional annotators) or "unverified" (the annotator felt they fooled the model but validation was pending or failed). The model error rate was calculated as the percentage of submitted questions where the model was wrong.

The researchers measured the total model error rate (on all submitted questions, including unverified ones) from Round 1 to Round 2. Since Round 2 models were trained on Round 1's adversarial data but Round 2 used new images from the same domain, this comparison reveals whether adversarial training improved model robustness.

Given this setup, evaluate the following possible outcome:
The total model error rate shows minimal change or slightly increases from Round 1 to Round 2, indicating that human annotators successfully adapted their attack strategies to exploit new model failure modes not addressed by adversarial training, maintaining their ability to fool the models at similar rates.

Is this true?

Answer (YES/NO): YES